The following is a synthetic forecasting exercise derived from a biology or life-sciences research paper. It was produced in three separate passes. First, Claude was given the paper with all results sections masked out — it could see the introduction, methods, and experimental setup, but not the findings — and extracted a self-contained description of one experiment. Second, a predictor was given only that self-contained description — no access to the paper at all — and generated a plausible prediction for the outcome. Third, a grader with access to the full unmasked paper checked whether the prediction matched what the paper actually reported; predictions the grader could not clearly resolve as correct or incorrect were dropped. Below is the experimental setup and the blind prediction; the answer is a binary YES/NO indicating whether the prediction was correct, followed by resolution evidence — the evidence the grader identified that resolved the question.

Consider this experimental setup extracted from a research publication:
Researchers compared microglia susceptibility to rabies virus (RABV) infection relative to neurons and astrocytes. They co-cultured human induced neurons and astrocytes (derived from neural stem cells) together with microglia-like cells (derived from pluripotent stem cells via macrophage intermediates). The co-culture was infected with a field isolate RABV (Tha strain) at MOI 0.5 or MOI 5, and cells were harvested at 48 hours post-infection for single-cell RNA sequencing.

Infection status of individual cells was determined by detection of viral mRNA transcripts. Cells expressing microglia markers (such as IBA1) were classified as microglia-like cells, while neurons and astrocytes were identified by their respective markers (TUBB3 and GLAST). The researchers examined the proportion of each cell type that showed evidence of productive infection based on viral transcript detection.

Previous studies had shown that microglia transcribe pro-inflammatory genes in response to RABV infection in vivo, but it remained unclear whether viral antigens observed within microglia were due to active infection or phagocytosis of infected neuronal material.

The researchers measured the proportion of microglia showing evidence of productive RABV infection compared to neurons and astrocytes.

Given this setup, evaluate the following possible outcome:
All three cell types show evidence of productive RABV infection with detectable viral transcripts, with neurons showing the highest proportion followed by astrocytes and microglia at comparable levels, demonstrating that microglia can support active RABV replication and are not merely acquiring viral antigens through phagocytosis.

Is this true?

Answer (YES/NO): NO